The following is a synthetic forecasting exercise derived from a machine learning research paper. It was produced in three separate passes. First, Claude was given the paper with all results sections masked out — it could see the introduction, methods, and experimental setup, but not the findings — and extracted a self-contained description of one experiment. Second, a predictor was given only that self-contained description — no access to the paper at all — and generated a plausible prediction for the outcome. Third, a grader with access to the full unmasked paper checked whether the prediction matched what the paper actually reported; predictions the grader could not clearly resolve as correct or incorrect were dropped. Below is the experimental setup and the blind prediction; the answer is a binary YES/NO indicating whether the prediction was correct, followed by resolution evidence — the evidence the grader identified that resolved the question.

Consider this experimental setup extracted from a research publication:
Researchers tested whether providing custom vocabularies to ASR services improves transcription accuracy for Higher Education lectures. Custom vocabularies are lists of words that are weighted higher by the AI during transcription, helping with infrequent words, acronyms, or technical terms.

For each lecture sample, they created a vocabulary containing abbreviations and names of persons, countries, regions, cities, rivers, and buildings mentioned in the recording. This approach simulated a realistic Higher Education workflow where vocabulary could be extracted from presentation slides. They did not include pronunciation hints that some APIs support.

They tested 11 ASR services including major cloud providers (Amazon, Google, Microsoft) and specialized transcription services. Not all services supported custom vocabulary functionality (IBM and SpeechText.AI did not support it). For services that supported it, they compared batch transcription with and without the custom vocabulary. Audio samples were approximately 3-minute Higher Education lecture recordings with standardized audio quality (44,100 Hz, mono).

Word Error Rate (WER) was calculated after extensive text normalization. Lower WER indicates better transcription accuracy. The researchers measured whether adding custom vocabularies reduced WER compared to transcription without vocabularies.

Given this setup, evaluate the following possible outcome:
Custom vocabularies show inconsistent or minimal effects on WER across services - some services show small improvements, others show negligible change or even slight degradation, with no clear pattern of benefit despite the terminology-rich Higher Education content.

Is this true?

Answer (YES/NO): YES